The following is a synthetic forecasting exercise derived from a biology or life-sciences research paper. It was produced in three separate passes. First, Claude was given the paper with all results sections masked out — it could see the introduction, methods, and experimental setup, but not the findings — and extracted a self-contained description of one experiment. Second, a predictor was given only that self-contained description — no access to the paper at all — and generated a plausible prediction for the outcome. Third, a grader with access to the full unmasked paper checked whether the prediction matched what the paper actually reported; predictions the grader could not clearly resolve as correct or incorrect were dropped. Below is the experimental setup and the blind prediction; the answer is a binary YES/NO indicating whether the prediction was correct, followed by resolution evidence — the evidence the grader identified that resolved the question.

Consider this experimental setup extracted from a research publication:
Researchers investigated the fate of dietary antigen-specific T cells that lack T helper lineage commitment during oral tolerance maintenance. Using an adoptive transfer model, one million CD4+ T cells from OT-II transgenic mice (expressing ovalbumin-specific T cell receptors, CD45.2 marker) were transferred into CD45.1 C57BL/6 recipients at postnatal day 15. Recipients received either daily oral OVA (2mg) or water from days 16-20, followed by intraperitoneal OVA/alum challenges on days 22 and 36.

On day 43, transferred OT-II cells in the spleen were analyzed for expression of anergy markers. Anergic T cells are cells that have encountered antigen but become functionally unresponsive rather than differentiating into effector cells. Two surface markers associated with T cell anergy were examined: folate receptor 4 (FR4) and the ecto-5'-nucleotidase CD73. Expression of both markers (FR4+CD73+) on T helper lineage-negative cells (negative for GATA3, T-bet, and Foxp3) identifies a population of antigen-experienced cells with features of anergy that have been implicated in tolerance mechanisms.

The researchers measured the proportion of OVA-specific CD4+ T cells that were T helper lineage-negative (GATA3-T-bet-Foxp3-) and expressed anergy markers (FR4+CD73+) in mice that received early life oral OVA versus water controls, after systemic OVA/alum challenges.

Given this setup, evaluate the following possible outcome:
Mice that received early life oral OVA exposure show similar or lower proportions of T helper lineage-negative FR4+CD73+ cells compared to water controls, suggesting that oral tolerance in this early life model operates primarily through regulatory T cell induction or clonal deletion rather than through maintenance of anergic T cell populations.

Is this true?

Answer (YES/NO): NO